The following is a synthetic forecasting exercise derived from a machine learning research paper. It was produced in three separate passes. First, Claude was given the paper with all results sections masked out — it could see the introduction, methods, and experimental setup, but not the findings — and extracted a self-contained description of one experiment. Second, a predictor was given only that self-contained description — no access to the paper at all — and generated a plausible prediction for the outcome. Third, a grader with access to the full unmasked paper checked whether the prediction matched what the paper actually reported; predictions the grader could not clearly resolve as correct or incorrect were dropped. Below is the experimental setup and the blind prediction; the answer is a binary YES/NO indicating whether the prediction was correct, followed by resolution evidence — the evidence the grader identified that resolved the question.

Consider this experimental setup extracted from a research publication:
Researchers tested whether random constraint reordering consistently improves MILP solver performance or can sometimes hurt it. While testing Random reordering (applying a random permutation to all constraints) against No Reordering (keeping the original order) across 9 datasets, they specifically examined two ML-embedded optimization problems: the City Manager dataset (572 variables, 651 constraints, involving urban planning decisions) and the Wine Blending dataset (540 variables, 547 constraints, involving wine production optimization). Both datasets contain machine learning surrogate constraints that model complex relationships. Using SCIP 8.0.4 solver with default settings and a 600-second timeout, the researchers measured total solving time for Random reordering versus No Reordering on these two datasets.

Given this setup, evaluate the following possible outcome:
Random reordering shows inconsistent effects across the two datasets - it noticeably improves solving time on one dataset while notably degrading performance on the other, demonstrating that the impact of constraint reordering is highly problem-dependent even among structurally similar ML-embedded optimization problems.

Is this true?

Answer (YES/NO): NO